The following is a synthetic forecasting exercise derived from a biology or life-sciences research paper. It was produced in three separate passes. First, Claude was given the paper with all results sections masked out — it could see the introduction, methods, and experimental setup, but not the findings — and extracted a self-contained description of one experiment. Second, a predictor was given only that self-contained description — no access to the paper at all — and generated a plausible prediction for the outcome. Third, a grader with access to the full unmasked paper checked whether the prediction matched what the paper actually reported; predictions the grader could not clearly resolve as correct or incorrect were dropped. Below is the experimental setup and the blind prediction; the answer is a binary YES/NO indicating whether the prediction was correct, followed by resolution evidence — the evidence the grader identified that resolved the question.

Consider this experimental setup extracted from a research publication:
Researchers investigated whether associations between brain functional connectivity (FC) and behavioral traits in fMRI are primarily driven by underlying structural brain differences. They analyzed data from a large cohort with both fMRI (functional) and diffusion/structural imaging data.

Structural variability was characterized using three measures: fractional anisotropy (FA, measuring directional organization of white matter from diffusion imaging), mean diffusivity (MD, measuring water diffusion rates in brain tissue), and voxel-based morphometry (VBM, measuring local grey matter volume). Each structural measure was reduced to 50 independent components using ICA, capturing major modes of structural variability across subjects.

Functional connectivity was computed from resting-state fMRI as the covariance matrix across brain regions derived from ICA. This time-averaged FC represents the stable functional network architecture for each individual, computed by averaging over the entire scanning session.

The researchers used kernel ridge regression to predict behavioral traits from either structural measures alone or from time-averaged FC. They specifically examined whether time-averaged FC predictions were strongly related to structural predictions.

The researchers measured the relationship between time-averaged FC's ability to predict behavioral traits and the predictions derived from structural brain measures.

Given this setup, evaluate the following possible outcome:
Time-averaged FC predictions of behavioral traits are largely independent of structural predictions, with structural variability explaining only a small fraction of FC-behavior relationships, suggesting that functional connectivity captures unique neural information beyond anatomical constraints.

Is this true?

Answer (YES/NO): NO